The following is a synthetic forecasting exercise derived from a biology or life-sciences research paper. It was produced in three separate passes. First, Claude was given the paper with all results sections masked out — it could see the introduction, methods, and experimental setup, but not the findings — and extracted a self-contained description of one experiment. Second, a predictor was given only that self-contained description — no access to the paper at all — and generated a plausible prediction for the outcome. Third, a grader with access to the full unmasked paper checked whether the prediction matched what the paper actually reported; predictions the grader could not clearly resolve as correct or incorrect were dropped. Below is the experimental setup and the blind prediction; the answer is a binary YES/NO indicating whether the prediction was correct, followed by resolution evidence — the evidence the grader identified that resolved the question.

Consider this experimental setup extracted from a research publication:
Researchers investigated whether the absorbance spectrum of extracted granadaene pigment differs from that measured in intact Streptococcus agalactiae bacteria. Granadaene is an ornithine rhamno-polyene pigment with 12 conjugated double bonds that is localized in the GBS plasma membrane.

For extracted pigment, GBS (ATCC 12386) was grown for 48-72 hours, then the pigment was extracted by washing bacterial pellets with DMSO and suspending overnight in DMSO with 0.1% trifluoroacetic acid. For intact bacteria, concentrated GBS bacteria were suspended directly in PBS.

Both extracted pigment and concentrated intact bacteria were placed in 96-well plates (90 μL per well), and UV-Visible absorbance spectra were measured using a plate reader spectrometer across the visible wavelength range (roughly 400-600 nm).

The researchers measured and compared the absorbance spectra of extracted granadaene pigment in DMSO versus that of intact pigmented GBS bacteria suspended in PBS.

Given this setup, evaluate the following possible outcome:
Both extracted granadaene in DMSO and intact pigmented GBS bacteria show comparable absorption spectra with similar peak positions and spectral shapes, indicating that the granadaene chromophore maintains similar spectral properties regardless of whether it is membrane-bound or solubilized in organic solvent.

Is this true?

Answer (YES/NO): NO